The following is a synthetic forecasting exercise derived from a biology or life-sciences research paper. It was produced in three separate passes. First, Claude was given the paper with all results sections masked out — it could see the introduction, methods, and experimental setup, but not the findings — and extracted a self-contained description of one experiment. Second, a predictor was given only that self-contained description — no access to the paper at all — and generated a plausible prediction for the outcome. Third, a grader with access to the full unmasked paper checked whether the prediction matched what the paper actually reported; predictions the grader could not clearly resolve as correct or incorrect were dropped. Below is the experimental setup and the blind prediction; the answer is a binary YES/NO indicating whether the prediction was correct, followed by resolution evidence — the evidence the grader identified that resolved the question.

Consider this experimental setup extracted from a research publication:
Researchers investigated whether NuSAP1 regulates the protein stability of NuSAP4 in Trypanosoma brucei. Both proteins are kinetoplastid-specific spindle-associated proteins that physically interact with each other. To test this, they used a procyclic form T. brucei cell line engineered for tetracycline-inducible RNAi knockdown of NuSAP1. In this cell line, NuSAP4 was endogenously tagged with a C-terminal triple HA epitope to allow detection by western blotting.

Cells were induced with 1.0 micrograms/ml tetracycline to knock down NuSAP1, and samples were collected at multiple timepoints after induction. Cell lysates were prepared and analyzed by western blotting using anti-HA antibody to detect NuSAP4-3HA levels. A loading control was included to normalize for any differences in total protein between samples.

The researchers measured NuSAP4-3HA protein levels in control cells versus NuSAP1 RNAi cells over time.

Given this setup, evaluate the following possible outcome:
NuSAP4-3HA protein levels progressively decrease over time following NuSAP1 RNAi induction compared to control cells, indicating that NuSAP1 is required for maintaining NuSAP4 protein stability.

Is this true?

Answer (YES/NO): YES